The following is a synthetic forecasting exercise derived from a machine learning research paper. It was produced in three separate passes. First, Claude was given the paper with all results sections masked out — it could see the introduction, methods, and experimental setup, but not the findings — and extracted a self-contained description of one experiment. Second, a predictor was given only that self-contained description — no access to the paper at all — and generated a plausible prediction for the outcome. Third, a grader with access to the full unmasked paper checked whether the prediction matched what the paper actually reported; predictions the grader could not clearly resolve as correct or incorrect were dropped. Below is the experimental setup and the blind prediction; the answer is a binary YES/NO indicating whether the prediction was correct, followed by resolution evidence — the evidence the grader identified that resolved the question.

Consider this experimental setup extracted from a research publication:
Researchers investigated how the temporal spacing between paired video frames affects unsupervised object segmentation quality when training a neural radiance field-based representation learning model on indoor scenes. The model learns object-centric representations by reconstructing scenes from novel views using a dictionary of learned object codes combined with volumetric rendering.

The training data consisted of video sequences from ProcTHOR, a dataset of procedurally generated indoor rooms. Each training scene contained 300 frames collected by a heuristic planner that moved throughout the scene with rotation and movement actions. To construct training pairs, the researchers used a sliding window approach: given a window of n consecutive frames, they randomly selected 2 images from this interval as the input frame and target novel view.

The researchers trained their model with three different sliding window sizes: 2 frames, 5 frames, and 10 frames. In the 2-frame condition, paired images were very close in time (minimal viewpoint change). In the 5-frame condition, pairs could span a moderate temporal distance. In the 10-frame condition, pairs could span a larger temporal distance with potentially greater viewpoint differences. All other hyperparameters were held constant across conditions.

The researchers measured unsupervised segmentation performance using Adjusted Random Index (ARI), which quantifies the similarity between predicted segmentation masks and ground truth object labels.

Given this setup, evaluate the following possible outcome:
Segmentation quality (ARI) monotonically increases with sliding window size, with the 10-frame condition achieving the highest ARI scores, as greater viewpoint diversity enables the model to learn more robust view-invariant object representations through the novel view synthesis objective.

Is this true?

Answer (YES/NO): NO